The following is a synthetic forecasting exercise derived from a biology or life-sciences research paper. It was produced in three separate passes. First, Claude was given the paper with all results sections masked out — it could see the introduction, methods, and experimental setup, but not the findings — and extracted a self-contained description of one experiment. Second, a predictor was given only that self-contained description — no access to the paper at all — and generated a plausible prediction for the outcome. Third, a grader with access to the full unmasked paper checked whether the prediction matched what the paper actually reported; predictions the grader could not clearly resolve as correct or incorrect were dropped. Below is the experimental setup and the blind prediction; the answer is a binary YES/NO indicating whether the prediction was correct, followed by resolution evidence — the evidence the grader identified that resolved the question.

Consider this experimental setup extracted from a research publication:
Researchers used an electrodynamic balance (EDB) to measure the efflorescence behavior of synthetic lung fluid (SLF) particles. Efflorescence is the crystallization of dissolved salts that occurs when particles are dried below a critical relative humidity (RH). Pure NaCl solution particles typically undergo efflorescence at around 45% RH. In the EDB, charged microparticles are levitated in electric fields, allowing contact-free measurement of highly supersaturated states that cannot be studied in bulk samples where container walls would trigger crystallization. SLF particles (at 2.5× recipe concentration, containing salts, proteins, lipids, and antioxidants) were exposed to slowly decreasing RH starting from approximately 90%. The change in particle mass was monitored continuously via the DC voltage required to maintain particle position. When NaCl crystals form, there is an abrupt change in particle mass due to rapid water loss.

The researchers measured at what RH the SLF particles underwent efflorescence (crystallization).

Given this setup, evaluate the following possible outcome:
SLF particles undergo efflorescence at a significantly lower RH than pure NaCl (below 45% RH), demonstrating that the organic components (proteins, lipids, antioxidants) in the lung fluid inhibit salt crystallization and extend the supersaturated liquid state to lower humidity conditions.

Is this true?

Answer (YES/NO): NO